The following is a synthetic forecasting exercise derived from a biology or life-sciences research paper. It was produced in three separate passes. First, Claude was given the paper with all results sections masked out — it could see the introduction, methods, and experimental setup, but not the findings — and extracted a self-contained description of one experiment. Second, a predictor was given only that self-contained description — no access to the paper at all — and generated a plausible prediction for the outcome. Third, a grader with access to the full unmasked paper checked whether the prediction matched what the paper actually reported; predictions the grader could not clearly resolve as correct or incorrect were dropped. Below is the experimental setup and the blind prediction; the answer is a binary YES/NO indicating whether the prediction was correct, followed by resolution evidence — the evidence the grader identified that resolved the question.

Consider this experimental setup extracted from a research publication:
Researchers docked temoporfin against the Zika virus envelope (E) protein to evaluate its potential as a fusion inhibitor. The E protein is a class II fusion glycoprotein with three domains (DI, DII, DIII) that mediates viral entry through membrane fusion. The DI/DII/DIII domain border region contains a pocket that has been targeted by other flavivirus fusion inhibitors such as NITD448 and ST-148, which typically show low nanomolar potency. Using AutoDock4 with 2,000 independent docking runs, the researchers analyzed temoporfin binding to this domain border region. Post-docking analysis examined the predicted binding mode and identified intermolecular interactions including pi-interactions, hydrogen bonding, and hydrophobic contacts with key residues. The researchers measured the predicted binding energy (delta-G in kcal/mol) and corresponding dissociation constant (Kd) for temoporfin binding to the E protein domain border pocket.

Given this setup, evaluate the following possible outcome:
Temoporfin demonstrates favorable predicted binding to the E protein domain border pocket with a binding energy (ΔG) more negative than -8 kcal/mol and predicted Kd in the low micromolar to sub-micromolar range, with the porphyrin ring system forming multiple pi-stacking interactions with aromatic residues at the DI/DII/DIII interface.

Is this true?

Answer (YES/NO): NO